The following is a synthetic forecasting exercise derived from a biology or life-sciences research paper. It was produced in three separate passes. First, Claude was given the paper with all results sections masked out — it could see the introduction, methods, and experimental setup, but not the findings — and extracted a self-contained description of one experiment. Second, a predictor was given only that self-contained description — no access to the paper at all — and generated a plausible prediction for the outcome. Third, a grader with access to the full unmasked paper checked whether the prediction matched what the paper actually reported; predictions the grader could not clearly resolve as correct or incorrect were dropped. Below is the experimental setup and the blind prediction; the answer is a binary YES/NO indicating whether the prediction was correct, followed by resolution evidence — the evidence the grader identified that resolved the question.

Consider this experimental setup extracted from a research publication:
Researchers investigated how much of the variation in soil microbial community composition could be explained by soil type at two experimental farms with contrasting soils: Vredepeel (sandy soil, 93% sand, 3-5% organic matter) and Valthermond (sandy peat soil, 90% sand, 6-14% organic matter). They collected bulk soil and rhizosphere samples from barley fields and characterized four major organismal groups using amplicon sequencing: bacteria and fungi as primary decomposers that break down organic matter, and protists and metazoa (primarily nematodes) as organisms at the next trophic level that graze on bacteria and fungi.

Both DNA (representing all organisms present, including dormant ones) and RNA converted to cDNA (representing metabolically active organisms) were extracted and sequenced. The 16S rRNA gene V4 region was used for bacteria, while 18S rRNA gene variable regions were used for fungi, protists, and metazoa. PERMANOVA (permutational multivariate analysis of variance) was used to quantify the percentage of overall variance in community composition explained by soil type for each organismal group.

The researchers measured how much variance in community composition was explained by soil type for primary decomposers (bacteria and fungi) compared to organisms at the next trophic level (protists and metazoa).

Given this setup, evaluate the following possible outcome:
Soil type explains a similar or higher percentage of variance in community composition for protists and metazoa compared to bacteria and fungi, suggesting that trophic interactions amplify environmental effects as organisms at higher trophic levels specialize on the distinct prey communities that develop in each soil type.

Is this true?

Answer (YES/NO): NO